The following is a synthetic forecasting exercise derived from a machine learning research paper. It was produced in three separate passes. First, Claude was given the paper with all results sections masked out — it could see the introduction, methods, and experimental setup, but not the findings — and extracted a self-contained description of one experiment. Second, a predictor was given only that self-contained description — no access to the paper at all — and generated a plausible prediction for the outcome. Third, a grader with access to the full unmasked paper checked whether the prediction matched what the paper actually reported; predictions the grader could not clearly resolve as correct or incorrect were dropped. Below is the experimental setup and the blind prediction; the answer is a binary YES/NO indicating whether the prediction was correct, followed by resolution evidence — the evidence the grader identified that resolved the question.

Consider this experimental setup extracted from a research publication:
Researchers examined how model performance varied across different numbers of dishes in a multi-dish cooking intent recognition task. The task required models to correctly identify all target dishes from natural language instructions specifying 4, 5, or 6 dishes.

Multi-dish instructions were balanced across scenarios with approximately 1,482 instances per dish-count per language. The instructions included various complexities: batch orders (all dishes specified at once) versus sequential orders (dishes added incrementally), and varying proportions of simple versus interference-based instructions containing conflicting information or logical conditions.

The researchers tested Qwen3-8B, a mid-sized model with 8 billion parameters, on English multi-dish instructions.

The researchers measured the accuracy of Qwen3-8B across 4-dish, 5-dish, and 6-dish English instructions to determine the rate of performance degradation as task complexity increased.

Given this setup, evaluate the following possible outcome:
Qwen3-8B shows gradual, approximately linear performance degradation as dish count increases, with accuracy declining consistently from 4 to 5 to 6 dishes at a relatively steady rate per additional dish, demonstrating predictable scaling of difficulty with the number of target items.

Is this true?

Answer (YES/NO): YES